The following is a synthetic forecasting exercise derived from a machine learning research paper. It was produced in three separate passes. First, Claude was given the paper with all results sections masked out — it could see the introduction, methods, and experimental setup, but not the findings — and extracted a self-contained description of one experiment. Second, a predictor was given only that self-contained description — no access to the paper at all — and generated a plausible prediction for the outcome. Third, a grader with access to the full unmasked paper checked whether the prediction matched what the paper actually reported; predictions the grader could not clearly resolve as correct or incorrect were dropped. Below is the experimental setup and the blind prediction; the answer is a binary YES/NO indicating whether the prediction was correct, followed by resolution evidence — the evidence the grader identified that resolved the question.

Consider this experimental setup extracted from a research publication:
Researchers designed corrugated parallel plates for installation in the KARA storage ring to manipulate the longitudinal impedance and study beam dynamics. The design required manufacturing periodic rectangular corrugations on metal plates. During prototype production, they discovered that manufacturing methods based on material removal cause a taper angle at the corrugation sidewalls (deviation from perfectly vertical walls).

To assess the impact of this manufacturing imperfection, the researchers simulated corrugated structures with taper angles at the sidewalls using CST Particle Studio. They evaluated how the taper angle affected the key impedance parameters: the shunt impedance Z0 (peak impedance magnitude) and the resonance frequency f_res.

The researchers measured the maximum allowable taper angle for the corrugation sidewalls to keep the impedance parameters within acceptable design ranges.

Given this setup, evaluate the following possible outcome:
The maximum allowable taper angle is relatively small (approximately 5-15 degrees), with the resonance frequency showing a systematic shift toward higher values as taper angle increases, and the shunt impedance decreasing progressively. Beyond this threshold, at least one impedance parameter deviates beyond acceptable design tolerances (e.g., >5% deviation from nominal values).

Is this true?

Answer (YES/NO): NO